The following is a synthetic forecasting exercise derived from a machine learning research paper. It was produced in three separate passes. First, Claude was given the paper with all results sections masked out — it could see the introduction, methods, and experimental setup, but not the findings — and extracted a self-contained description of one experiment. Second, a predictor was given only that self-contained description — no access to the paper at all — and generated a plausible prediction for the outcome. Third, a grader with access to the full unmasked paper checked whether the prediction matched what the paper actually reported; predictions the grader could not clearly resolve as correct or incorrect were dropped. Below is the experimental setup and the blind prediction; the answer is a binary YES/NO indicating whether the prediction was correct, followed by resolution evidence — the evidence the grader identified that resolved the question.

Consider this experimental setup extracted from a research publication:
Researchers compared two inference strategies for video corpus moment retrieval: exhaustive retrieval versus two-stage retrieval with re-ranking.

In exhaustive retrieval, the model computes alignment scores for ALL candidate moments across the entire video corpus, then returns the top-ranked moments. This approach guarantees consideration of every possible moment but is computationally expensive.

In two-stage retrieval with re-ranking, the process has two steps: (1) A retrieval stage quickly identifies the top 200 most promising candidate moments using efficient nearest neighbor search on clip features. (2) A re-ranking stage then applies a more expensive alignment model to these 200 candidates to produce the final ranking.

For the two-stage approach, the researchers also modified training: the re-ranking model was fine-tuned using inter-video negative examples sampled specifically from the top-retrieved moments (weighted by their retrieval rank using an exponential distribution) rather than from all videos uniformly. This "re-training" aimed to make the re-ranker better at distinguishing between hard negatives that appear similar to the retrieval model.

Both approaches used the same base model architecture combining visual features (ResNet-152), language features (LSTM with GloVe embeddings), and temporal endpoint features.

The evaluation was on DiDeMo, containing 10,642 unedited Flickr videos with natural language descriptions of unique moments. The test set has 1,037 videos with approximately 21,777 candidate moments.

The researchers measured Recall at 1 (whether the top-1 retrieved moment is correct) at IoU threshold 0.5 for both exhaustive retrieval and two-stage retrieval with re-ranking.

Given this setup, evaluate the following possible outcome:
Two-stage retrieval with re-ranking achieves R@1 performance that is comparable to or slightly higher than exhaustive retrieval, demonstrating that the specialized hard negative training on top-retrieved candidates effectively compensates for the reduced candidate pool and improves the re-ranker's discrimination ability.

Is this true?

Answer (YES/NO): YES